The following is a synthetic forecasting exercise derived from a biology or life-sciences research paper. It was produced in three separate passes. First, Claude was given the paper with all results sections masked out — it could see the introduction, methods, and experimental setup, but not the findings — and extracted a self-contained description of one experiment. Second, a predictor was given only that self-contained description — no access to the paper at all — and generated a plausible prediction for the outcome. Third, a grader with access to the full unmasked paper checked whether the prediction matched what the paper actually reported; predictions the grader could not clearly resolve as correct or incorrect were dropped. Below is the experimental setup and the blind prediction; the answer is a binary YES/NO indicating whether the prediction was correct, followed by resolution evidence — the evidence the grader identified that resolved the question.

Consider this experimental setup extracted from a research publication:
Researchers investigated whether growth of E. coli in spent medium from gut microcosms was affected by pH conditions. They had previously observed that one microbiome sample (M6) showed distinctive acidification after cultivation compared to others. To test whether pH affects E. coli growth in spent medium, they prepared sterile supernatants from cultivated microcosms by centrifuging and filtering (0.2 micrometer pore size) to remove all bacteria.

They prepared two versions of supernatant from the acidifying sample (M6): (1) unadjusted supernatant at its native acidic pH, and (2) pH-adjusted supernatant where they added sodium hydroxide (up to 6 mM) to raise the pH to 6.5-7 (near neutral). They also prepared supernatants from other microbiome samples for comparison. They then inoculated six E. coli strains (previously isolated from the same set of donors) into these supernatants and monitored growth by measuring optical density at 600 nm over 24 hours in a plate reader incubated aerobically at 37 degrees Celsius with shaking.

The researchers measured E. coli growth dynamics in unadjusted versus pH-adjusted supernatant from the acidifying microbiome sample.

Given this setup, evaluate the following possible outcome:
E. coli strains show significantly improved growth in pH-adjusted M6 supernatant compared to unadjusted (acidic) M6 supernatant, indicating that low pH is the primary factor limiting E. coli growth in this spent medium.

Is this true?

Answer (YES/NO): YES